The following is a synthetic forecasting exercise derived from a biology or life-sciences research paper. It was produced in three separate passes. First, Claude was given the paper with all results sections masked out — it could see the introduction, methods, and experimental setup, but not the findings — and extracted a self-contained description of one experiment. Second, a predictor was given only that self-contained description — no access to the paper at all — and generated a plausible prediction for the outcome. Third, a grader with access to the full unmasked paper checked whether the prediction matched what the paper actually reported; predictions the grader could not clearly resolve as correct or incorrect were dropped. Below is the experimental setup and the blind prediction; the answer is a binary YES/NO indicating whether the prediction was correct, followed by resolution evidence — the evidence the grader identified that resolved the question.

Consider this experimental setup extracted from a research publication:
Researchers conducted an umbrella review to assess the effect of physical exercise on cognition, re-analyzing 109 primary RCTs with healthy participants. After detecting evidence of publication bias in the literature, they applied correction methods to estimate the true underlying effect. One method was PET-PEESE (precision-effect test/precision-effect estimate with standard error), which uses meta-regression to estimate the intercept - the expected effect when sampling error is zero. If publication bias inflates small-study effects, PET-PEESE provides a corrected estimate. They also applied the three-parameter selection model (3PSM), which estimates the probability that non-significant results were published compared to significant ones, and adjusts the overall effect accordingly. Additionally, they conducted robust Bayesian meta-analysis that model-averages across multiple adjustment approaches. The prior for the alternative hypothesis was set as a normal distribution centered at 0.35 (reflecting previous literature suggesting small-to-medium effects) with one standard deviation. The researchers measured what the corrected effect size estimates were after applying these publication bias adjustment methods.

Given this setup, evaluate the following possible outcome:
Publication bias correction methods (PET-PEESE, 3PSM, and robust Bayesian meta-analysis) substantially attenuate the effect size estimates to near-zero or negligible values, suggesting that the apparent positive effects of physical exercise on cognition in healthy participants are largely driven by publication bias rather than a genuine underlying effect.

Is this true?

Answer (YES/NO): NO